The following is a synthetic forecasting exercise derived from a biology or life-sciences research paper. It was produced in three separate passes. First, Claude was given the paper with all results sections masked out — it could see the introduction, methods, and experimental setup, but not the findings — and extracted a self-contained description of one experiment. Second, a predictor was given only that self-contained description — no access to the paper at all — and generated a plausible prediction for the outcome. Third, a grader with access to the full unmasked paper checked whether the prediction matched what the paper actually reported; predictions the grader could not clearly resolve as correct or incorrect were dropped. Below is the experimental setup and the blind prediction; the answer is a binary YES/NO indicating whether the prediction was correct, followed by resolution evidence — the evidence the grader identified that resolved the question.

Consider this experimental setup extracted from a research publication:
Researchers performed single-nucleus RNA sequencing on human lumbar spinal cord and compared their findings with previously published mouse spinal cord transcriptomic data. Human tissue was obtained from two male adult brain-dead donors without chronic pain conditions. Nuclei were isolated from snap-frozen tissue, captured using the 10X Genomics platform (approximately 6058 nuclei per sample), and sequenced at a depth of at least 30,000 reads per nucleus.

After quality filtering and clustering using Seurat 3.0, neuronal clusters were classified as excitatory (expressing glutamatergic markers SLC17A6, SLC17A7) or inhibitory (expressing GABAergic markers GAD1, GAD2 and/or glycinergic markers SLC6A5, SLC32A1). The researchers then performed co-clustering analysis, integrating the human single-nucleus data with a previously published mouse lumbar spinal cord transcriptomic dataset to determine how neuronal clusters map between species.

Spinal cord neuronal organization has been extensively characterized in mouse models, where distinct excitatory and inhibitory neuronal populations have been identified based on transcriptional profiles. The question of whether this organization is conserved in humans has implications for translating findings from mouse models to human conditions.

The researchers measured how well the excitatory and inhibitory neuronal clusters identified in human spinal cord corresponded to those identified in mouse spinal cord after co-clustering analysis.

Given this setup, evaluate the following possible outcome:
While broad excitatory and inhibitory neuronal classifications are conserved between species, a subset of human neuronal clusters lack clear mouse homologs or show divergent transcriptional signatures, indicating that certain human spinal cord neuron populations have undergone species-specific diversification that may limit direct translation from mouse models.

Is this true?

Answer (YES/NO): NO